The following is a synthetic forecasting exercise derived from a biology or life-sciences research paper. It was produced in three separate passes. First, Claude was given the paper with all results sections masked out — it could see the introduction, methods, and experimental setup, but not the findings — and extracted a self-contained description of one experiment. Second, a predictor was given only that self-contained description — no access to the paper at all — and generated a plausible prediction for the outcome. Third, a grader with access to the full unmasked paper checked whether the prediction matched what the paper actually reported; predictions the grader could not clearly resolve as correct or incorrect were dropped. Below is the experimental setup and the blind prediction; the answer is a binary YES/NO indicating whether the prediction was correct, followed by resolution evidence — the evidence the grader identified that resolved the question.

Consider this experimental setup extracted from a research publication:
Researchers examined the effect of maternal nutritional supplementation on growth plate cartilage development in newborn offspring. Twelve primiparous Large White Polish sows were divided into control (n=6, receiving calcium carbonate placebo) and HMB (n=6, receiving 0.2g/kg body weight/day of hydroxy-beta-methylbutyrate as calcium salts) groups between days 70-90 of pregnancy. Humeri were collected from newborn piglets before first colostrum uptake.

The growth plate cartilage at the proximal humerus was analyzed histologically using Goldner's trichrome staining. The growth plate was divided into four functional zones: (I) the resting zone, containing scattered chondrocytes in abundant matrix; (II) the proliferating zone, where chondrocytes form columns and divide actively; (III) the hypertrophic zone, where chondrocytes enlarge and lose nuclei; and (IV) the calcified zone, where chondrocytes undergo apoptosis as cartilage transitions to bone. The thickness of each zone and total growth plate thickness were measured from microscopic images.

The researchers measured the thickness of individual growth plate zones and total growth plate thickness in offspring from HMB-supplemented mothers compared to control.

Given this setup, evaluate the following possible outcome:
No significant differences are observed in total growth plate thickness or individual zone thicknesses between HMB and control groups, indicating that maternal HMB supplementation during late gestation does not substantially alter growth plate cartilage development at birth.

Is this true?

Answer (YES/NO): NO